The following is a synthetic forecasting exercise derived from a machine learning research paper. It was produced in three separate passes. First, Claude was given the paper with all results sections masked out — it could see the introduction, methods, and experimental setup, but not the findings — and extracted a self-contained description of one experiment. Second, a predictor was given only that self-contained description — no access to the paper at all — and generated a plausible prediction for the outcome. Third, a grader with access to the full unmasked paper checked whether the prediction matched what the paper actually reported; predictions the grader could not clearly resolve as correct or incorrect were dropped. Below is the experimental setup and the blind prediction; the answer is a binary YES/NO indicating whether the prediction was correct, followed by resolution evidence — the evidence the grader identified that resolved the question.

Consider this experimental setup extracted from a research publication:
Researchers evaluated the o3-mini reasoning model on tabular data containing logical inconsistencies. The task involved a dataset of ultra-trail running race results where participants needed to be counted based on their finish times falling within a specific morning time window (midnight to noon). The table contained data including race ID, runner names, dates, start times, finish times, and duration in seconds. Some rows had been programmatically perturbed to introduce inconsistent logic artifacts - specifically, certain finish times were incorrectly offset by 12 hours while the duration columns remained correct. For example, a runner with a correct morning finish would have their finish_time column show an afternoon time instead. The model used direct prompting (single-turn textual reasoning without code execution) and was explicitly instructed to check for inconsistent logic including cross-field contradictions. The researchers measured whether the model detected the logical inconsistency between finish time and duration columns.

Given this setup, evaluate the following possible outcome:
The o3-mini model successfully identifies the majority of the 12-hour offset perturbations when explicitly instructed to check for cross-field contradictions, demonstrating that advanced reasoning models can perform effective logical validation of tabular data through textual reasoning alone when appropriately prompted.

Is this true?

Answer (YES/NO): NO